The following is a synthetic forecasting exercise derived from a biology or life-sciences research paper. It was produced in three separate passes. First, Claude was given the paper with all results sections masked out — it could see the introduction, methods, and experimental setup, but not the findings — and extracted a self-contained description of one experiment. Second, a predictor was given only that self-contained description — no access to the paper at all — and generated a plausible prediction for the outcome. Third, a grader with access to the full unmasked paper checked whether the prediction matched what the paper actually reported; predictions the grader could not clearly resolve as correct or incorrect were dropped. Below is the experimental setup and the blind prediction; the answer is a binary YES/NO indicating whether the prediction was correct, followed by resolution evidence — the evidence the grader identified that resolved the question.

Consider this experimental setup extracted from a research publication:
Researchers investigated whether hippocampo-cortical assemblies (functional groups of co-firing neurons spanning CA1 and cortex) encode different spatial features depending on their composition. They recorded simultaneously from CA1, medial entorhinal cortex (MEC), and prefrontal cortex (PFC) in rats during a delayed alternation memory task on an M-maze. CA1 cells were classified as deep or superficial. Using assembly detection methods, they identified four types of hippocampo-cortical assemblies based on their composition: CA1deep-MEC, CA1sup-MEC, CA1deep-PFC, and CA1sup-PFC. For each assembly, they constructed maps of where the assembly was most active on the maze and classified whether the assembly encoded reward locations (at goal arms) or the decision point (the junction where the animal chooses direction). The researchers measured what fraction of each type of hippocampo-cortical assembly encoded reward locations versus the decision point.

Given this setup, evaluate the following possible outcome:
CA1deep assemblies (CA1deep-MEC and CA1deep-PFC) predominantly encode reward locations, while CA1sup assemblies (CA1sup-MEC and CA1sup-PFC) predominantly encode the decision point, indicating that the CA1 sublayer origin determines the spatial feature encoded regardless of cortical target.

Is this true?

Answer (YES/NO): NO